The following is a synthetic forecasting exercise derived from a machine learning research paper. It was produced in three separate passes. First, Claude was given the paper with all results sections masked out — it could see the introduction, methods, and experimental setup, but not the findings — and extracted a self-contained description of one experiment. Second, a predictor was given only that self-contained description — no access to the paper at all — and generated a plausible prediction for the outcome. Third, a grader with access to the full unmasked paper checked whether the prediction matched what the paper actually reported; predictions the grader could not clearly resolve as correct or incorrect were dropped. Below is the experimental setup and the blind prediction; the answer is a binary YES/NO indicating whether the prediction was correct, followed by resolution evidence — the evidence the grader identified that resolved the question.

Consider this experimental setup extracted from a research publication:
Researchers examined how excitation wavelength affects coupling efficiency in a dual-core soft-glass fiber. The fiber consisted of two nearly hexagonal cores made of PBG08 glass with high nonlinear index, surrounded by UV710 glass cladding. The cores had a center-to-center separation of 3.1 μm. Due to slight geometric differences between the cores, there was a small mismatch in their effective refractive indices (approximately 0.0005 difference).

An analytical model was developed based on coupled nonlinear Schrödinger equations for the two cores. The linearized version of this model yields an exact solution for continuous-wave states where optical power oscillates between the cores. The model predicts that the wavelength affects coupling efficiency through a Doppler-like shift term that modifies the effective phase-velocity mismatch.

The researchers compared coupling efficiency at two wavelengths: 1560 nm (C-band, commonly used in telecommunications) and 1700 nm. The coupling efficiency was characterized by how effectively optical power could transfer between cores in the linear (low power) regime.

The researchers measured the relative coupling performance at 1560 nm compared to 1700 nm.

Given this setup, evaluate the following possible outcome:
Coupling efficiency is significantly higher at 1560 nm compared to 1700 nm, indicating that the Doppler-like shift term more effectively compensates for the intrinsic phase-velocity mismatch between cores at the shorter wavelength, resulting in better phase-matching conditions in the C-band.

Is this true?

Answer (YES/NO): NO